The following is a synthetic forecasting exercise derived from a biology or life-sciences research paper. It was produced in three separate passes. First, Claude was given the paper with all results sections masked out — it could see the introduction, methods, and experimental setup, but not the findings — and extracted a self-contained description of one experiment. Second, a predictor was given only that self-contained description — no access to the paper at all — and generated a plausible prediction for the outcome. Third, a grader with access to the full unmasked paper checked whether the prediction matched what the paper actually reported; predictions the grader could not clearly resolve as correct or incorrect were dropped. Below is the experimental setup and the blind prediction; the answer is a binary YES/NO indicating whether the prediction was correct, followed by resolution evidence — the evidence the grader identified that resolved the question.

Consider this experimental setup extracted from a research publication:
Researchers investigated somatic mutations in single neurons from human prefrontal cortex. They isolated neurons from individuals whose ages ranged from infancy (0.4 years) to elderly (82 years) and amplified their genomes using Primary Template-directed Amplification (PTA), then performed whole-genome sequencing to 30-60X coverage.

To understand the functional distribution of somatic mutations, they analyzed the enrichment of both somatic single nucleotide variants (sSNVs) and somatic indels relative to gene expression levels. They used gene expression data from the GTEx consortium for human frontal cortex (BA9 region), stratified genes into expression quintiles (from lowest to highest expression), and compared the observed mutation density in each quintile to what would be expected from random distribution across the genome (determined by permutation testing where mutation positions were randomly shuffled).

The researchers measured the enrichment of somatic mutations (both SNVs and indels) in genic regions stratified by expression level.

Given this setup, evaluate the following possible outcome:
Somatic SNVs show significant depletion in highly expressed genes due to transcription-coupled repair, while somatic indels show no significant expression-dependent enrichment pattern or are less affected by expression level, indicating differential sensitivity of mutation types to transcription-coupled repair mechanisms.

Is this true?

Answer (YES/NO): NO